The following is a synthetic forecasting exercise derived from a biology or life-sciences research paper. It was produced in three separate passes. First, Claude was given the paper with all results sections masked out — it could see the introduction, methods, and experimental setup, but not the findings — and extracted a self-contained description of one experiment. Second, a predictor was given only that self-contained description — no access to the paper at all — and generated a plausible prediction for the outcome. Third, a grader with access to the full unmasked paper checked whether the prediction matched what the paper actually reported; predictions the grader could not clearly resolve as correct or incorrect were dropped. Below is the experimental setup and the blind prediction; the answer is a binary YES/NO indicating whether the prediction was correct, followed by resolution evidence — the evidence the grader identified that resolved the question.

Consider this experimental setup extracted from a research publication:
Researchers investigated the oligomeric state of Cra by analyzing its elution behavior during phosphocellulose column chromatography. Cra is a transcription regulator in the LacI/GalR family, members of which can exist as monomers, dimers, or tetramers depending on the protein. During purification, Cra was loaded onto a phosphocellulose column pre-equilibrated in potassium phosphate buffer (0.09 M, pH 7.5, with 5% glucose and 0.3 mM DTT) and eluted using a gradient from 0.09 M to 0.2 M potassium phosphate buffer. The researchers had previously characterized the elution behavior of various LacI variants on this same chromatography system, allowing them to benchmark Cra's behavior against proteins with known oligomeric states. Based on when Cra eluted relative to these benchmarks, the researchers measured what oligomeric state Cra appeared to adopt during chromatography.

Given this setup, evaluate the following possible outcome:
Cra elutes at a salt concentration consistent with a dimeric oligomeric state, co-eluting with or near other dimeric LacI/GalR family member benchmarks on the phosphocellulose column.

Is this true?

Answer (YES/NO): YES